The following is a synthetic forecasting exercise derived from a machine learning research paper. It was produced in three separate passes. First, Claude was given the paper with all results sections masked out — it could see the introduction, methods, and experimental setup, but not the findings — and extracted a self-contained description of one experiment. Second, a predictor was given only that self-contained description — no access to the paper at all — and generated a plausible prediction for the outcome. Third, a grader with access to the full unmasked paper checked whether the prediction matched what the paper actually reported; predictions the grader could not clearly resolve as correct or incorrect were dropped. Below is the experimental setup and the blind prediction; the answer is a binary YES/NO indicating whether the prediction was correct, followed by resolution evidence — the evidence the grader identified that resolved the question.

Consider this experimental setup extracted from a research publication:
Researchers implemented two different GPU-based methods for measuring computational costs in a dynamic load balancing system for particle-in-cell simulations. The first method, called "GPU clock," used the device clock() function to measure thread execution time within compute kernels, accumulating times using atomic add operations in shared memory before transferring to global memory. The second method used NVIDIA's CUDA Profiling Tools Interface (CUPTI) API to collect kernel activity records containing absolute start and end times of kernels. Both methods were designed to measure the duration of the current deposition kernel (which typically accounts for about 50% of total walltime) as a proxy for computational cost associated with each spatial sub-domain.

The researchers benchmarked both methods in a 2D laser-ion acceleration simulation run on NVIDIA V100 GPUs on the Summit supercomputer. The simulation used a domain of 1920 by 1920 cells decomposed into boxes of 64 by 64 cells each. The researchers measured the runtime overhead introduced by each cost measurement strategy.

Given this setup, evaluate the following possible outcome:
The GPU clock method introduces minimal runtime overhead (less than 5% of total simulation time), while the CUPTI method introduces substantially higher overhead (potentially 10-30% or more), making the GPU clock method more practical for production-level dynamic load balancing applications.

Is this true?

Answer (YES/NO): YES